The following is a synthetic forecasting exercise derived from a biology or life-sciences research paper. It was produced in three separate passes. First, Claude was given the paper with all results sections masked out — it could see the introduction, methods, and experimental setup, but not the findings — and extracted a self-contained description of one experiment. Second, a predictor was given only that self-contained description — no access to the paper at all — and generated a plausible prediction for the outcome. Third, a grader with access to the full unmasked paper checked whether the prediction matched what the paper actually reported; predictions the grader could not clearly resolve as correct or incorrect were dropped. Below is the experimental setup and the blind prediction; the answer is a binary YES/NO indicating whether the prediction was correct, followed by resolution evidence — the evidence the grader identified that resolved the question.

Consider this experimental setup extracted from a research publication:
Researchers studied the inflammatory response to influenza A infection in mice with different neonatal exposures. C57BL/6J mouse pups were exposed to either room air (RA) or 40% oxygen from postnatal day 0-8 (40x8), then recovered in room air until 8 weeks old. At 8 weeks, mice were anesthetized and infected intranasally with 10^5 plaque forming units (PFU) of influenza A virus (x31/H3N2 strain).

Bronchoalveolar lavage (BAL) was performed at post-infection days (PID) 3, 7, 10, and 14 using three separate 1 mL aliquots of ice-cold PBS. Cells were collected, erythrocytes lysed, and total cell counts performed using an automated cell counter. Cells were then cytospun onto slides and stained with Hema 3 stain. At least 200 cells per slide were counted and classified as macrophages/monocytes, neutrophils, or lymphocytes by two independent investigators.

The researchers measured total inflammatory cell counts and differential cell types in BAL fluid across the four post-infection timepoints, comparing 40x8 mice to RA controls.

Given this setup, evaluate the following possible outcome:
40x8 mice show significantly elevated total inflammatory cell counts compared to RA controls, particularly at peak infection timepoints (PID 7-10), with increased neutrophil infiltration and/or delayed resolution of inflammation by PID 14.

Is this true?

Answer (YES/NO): NO